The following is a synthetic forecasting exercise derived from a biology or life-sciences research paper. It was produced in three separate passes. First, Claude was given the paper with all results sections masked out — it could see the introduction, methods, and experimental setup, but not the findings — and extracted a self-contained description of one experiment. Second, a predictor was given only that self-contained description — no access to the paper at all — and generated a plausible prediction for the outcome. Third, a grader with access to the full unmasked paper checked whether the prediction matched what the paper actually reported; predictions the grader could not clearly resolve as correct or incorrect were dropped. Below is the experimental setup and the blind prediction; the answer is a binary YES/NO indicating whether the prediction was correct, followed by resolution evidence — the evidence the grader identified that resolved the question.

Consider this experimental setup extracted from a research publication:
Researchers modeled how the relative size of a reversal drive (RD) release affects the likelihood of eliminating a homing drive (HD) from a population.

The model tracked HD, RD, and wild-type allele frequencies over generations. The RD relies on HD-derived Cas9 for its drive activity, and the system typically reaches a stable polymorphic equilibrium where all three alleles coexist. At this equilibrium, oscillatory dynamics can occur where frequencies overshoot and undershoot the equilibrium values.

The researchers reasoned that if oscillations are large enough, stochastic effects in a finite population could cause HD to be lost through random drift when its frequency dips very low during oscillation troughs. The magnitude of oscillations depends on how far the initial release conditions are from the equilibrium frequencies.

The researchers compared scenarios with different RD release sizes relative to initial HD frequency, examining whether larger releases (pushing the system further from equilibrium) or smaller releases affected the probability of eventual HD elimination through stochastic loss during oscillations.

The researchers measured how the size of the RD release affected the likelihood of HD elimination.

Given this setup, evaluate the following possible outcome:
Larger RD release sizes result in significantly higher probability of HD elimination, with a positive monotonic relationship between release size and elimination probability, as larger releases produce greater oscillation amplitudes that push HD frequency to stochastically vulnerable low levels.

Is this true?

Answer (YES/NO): NO